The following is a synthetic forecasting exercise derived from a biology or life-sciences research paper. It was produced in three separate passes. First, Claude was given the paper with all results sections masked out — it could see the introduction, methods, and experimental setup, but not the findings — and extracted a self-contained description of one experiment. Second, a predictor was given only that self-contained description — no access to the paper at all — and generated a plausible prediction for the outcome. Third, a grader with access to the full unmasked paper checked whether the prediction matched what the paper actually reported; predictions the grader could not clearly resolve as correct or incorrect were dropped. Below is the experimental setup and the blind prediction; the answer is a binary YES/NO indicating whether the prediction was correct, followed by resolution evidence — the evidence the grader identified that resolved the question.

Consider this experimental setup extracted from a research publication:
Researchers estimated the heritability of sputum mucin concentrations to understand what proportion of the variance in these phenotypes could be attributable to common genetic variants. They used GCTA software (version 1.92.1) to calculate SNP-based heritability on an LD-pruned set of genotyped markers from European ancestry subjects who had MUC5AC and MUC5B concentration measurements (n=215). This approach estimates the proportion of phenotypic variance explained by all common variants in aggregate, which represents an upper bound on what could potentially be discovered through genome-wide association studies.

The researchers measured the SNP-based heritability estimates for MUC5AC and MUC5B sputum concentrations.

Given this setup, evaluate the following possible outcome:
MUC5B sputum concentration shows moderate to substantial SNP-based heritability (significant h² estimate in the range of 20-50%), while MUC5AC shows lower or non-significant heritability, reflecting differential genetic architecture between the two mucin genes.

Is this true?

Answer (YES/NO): NO